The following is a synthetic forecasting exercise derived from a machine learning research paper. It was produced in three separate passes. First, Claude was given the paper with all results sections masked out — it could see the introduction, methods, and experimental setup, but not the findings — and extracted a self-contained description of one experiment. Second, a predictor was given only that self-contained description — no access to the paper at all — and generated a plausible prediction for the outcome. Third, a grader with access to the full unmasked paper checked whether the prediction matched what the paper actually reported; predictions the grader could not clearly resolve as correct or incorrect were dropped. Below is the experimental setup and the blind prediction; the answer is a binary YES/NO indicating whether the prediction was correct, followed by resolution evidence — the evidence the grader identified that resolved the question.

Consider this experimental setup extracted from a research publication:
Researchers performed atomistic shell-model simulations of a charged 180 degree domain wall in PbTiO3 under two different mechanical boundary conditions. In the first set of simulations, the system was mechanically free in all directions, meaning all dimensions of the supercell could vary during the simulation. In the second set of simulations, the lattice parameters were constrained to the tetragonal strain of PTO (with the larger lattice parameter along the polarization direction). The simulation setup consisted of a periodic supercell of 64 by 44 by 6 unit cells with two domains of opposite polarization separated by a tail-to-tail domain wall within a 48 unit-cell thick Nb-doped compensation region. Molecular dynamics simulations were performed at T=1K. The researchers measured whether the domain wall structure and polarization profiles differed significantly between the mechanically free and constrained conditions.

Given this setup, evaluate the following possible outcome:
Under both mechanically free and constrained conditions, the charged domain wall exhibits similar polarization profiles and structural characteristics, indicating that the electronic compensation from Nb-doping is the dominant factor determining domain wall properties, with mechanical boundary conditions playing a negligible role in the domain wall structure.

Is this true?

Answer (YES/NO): NO